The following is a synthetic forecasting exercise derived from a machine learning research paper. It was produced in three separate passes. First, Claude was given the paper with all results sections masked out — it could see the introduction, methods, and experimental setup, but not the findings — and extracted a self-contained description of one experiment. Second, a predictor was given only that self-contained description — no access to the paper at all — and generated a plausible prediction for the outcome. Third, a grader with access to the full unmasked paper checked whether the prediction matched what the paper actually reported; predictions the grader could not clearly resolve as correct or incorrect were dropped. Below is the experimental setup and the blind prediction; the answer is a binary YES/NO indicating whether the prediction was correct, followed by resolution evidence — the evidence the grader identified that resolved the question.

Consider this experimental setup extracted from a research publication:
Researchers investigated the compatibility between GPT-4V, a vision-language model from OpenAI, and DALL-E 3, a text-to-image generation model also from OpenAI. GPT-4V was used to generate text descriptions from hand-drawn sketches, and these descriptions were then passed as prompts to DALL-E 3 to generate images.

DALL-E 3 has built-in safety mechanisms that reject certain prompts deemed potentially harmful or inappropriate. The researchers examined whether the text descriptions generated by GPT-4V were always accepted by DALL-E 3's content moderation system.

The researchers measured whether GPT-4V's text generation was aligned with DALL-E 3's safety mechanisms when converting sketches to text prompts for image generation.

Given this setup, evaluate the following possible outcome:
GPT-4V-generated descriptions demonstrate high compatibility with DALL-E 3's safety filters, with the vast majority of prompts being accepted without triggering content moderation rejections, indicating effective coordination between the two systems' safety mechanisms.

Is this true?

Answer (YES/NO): NO